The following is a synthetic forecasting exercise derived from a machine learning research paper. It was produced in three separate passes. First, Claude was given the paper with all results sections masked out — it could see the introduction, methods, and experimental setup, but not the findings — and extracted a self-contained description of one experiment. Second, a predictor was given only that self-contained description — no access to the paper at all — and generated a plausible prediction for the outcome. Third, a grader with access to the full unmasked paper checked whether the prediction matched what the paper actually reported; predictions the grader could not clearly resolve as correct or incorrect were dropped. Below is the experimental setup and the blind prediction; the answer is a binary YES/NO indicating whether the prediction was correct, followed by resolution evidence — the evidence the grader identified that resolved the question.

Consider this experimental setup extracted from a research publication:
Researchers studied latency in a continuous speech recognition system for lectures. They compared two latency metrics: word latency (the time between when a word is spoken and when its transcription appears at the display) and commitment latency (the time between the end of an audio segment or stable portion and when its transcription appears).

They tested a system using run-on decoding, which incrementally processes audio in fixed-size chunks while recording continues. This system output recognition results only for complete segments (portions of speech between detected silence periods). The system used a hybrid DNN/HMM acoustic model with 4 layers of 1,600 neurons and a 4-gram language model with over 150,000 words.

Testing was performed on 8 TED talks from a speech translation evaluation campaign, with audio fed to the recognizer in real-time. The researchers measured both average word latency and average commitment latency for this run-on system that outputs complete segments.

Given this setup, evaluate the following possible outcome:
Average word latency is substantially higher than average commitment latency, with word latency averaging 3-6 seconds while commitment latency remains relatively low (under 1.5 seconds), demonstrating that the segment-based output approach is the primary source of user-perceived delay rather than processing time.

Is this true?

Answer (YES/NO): NO